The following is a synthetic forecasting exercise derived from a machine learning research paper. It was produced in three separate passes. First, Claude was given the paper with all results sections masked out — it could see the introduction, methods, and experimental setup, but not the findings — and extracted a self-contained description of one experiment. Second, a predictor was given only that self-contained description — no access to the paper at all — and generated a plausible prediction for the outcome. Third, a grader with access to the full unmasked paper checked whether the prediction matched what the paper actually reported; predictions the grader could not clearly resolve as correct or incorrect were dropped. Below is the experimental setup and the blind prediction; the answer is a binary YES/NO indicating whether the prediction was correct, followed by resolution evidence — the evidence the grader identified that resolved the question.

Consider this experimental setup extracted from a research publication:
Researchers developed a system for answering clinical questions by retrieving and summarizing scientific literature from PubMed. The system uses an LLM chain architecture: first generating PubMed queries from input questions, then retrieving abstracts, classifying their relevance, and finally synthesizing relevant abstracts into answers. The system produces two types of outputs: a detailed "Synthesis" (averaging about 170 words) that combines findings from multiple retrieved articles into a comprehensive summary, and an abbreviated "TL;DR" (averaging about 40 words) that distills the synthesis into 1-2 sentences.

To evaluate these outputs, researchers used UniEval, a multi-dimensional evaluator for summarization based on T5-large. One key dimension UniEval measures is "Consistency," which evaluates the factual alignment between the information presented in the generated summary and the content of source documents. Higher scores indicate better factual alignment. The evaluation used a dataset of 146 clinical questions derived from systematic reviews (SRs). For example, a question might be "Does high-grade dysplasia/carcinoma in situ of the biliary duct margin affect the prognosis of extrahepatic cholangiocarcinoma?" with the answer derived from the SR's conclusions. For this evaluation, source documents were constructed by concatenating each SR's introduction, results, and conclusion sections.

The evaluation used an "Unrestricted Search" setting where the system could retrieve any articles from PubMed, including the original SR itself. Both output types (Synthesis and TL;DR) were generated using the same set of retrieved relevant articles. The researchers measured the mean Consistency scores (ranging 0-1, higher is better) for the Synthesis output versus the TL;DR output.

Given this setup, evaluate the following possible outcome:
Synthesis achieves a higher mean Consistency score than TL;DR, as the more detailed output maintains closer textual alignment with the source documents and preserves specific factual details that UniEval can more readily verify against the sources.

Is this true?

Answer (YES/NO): NO